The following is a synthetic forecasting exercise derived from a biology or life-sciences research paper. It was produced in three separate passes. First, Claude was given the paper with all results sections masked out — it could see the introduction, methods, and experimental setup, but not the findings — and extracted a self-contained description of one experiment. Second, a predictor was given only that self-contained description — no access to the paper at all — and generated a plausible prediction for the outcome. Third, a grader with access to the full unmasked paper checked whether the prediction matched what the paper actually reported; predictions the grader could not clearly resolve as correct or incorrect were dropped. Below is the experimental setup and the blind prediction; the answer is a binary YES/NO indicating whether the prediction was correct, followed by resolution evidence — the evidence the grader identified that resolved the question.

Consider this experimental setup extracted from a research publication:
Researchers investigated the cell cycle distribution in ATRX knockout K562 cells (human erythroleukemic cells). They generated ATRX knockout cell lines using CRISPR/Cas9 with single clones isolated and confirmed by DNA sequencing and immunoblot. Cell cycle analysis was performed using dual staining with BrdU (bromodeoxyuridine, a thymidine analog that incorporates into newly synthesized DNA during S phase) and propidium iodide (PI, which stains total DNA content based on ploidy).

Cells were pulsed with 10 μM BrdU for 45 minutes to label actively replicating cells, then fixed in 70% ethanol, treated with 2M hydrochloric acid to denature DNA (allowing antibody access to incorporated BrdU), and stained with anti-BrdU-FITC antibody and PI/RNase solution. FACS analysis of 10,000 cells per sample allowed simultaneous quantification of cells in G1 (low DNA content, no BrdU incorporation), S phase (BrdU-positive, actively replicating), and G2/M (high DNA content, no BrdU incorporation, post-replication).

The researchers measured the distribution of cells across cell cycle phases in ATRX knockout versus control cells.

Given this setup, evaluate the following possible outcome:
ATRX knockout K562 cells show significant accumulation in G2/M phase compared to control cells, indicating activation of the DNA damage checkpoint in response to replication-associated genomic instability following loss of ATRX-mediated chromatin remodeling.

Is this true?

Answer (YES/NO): NO